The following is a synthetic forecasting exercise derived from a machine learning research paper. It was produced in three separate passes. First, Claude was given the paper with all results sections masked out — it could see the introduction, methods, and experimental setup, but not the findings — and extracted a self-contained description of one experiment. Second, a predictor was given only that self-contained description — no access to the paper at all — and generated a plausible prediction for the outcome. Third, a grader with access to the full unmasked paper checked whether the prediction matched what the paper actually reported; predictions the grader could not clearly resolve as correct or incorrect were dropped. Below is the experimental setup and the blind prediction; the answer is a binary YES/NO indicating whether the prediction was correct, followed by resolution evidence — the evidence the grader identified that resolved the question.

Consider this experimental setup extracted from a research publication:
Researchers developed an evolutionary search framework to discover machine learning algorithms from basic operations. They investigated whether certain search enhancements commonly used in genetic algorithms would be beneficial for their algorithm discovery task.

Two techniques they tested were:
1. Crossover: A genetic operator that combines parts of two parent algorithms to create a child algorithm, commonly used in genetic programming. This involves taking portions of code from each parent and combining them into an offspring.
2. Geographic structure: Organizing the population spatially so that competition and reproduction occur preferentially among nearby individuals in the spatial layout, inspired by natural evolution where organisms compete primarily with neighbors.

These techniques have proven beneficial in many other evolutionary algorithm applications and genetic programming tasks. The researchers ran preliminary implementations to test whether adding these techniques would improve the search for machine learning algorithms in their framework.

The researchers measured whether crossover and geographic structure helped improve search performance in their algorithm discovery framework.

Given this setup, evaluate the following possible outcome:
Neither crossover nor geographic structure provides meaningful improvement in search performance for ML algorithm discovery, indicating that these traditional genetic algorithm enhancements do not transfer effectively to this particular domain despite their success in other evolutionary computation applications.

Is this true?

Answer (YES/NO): YES